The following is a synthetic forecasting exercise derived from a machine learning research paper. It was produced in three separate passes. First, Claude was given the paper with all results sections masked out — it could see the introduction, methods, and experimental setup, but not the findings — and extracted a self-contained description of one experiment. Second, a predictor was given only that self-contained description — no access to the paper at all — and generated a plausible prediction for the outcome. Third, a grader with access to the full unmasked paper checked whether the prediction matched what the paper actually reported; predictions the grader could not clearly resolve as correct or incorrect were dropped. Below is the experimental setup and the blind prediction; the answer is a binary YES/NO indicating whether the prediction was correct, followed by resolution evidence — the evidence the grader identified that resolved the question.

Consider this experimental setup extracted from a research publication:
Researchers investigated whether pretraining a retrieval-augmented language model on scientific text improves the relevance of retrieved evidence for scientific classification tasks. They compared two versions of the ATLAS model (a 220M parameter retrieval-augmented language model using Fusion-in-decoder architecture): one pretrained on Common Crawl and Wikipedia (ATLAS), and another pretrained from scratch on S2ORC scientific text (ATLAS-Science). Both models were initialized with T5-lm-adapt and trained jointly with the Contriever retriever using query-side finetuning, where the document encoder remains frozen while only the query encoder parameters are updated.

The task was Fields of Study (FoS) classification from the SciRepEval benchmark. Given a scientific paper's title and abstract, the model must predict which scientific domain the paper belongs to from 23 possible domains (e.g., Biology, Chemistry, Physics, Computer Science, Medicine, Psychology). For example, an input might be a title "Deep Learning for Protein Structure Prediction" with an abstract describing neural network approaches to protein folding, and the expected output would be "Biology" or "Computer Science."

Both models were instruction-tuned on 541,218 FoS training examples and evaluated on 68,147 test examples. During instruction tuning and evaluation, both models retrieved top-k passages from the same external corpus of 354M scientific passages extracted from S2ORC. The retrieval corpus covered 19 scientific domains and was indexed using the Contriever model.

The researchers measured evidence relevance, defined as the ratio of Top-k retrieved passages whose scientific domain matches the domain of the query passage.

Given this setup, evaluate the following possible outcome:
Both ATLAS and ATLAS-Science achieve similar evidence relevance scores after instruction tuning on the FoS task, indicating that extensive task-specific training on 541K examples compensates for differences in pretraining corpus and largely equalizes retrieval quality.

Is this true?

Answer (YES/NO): NO